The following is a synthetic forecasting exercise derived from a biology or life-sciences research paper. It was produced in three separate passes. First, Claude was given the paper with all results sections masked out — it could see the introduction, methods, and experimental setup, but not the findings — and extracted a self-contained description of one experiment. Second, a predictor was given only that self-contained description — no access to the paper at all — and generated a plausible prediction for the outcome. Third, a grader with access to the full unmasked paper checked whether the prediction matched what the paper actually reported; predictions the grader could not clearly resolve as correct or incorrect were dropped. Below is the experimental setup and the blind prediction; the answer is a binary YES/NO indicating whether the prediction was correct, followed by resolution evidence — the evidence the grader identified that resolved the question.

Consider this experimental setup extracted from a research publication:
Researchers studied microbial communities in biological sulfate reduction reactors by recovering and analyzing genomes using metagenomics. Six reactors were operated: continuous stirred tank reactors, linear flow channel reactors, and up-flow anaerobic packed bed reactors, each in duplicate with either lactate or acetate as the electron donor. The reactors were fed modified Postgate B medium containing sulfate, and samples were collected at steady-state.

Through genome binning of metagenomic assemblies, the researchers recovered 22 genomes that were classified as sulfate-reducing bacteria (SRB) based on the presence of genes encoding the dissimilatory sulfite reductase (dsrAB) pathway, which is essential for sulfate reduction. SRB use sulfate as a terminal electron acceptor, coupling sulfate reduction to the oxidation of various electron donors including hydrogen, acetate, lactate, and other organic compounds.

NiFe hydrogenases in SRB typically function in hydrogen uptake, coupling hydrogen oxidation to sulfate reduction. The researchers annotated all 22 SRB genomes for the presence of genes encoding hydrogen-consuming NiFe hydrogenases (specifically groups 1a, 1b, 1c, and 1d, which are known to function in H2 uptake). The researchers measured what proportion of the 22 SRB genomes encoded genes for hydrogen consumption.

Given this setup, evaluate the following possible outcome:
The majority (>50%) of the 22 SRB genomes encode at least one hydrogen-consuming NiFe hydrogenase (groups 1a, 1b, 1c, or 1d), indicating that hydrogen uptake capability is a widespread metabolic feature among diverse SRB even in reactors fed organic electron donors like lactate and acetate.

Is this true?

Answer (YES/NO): YES